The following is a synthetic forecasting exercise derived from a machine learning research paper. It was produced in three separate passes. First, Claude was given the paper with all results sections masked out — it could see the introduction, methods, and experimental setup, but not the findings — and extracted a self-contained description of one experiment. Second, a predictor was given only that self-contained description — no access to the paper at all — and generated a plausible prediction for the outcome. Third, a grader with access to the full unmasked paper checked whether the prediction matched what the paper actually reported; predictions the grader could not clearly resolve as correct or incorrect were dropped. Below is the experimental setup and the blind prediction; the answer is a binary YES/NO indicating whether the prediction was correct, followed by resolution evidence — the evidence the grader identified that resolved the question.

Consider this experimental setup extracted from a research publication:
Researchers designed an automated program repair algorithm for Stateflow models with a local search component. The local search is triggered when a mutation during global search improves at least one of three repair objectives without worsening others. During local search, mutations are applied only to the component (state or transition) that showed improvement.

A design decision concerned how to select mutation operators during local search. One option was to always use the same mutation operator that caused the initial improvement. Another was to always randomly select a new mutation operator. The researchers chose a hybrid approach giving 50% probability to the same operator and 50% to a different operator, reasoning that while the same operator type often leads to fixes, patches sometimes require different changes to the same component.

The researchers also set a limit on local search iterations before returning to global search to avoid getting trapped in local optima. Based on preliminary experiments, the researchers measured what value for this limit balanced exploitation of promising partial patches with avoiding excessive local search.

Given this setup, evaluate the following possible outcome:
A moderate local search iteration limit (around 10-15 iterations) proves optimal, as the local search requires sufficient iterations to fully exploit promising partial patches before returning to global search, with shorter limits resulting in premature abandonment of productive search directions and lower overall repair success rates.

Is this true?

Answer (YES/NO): NO